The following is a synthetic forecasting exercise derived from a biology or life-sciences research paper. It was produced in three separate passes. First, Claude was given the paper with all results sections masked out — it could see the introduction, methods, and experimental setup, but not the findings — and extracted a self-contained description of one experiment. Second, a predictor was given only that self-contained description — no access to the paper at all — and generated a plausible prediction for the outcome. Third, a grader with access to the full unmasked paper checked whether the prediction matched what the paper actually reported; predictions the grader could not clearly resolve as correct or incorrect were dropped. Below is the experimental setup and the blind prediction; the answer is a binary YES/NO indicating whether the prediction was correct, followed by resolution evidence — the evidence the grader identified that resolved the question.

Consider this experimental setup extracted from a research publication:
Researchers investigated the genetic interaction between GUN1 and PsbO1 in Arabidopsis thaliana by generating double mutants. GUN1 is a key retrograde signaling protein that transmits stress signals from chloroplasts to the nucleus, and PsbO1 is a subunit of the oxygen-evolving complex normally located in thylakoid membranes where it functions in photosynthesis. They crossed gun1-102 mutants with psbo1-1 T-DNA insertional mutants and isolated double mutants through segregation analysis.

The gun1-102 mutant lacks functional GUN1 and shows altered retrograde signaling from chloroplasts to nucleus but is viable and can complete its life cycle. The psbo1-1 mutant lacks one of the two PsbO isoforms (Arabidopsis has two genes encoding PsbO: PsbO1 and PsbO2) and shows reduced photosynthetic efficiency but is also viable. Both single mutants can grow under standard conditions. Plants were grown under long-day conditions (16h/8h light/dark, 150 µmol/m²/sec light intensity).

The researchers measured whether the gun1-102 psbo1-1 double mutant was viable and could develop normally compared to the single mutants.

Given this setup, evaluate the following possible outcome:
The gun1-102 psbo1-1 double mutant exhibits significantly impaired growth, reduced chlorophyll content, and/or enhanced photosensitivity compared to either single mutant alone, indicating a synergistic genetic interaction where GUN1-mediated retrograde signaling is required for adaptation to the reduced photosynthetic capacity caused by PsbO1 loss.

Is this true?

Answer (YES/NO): NO